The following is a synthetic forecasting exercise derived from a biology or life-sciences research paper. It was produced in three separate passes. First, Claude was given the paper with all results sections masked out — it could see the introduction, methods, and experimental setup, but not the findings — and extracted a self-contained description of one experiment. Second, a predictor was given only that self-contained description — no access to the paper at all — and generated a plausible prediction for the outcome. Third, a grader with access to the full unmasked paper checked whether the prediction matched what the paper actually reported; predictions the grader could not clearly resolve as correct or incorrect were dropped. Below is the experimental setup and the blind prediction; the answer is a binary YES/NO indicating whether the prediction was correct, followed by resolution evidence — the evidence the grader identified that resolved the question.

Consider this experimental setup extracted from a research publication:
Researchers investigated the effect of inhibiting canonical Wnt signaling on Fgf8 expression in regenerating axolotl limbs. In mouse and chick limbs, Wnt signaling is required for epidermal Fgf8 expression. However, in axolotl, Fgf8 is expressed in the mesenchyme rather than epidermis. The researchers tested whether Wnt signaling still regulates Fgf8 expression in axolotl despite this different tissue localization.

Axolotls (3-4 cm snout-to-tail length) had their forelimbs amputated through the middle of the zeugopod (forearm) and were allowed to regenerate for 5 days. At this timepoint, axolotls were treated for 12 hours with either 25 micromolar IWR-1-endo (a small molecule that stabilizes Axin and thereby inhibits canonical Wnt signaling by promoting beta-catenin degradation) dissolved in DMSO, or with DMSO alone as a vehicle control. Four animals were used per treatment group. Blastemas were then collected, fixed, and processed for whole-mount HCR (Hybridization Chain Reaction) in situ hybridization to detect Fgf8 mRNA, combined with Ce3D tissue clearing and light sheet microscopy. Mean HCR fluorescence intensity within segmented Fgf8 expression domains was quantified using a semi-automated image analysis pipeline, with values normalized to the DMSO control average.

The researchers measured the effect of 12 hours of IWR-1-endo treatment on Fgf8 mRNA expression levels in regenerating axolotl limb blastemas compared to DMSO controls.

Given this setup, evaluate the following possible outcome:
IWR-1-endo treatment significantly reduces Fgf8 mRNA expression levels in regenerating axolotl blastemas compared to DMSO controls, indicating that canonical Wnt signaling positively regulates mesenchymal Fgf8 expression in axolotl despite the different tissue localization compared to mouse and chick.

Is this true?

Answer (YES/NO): YES